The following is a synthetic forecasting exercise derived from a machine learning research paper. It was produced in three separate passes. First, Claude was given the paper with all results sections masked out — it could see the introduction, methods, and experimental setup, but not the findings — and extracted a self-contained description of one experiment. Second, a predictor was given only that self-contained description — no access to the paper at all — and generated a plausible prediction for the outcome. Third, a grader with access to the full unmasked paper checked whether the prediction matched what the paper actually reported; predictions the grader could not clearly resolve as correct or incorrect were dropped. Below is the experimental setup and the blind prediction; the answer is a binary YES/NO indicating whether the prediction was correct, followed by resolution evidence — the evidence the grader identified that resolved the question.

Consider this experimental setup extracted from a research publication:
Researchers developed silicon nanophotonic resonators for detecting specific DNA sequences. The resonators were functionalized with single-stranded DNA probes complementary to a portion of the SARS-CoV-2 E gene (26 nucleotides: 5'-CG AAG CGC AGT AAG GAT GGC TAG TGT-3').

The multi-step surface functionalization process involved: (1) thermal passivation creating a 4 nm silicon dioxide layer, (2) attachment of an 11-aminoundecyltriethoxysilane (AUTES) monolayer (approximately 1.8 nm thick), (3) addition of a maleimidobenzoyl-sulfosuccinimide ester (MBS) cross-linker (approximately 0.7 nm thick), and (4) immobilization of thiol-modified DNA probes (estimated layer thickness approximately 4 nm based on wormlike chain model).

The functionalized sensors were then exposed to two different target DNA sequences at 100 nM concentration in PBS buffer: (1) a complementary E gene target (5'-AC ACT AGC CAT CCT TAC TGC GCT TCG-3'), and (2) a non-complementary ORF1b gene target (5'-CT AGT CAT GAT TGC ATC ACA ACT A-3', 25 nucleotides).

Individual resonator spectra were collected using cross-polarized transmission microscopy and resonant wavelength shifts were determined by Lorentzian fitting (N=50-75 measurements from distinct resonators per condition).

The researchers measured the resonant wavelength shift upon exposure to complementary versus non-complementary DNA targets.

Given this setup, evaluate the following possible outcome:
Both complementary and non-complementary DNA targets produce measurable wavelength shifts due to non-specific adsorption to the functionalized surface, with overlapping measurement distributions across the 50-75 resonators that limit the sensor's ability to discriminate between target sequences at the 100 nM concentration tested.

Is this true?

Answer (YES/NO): NO